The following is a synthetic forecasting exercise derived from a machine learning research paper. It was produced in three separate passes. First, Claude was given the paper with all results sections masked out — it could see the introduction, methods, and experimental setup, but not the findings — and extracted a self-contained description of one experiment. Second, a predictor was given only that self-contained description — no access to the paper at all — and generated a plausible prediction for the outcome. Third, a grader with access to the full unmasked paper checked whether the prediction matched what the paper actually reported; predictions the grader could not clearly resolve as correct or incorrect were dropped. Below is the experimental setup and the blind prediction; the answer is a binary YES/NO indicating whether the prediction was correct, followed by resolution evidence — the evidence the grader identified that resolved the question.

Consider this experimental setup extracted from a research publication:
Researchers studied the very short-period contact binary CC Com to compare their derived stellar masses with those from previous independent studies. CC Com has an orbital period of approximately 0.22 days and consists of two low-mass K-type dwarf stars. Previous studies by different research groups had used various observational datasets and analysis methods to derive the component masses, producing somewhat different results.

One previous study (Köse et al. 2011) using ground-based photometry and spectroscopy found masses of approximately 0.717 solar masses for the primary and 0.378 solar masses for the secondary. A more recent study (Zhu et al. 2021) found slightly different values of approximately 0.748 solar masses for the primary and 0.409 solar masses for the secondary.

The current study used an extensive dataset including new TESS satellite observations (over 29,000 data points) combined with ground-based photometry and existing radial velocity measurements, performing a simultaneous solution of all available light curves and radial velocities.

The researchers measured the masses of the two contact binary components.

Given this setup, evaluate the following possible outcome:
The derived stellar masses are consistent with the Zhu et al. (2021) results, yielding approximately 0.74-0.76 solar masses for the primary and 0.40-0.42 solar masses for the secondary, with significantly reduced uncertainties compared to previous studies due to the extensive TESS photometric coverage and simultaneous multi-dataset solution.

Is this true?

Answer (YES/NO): NO